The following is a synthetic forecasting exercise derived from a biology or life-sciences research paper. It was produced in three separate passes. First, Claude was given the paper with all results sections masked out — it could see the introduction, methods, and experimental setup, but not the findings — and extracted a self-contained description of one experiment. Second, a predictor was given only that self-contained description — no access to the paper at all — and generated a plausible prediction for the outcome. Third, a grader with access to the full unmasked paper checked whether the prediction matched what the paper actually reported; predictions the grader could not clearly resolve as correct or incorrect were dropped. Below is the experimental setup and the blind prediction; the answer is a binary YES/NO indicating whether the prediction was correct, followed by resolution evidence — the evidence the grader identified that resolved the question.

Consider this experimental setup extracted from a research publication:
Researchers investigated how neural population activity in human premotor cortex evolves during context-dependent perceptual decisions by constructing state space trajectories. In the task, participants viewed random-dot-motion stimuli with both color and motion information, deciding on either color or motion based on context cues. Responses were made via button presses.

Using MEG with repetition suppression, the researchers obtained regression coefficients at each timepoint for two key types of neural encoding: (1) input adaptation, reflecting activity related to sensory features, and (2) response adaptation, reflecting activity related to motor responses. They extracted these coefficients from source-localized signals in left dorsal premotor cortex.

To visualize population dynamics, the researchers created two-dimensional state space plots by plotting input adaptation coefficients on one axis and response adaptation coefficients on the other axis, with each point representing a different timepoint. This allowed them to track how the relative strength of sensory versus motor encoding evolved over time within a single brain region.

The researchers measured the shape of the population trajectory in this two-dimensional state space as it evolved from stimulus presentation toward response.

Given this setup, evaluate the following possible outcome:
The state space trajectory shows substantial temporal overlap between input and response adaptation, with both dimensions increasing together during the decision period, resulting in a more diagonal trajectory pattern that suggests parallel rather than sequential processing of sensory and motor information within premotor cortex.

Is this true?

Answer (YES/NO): NO